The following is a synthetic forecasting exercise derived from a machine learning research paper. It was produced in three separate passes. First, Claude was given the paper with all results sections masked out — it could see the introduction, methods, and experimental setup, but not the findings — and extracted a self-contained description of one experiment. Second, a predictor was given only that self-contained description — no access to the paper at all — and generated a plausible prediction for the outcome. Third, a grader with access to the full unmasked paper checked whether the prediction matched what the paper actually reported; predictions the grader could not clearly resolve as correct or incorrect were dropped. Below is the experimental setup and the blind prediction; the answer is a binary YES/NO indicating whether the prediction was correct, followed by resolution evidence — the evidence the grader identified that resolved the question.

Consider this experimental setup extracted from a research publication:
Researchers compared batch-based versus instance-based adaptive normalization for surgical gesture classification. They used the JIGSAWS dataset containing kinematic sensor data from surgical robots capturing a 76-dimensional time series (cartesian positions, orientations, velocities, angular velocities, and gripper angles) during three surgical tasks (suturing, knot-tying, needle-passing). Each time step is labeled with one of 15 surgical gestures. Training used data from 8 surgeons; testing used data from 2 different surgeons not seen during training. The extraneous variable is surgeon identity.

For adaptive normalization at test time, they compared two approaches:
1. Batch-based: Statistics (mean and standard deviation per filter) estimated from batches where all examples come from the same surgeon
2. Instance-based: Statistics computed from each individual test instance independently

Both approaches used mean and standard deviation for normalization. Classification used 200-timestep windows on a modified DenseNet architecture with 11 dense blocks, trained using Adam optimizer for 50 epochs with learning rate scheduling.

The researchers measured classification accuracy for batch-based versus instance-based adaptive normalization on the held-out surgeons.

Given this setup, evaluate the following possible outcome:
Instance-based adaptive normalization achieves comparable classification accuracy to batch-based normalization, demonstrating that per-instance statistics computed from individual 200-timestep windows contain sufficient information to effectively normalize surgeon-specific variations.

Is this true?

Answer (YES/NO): NO